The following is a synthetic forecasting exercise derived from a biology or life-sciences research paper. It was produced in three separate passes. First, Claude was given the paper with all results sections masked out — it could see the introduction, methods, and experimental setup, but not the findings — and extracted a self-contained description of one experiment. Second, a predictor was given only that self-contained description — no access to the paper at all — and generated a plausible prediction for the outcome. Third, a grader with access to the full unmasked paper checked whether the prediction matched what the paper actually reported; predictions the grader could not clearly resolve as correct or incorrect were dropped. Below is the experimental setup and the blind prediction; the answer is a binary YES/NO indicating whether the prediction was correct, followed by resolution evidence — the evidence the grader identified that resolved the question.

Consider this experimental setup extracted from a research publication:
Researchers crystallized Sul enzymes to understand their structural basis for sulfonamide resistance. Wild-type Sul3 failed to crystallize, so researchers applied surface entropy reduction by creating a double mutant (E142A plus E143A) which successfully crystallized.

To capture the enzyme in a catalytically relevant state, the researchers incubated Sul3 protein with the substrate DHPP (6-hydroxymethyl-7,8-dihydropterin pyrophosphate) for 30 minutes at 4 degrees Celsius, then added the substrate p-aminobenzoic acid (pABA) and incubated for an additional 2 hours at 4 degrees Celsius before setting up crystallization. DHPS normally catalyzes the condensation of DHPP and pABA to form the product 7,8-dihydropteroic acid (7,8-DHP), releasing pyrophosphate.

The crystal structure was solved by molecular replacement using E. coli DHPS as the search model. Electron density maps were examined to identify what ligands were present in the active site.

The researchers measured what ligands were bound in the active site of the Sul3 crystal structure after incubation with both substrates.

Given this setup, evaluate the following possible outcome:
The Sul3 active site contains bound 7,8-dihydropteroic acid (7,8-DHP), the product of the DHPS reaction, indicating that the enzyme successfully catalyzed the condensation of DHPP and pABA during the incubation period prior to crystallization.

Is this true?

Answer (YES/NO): NO